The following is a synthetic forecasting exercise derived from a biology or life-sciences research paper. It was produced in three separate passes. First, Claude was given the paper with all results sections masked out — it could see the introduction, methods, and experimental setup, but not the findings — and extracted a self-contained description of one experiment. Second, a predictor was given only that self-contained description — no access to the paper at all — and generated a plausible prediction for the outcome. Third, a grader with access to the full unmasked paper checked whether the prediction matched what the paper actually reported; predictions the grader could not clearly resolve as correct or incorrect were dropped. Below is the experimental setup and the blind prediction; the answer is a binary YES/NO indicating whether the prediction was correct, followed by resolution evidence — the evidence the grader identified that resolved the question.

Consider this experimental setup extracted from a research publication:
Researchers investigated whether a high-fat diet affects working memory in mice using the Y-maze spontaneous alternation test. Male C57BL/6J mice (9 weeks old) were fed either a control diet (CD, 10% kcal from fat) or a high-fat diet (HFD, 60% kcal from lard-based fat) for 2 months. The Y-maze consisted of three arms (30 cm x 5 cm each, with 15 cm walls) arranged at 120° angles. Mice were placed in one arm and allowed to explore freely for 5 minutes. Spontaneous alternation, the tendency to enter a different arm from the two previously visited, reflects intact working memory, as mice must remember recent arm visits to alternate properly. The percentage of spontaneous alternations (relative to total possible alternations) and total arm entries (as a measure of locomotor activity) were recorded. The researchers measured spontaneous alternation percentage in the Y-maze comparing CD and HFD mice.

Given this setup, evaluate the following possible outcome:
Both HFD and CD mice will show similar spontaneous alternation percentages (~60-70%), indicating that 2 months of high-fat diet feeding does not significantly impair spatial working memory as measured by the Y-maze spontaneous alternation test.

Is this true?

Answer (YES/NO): YES